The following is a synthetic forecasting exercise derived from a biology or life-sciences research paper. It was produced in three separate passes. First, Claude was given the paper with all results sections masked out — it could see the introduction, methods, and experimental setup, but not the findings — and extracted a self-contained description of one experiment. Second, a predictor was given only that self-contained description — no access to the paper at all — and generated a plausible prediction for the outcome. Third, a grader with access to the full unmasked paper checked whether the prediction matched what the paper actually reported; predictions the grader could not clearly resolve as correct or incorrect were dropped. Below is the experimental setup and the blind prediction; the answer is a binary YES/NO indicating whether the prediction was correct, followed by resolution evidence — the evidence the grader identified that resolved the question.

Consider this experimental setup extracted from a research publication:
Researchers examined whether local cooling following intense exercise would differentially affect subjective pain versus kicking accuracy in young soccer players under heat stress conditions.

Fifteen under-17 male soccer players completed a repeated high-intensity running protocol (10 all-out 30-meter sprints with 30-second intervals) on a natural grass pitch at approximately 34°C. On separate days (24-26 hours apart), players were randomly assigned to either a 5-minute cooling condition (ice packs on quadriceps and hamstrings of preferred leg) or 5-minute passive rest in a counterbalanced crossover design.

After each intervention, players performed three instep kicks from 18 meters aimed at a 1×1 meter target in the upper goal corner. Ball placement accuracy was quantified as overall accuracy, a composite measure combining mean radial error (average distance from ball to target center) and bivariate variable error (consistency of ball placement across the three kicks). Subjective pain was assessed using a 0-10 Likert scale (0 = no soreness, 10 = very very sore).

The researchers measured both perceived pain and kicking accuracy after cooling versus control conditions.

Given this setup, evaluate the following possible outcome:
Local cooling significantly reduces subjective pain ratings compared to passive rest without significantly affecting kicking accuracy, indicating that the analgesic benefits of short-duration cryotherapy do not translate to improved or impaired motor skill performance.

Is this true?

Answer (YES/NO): NO